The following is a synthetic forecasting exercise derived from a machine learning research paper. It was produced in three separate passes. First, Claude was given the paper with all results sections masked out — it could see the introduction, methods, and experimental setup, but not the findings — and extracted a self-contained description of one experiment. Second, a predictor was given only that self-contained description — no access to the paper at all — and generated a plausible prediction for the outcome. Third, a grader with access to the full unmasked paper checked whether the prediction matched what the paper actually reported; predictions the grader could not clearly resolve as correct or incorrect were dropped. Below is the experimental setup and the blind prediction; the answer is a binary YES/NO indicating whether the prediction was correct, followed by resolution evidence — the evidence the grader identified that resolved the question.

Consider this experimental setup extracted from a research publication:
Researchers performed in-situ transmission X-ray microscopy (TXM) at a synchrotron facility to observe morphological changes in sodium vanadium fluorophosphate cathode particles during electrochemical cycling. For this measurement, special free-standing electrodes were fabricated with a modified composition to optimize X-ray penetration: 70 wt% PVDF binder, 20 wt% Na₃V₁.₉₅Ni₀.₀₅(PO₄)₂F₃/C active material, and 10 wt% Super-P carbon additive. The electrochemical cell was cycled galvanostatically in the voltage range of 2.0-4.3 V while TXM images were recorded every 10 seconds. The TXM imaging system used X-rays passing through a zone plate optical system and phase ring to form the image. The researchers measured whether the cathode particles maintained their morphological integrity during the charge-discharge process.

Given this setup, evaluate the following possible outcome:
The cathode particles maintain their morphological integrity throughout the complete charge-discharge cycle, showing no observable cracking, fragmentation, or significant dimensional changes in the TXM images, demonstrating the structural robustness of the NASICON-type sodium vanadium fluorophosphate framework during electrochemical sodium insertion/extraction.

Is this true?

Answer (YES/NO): YES